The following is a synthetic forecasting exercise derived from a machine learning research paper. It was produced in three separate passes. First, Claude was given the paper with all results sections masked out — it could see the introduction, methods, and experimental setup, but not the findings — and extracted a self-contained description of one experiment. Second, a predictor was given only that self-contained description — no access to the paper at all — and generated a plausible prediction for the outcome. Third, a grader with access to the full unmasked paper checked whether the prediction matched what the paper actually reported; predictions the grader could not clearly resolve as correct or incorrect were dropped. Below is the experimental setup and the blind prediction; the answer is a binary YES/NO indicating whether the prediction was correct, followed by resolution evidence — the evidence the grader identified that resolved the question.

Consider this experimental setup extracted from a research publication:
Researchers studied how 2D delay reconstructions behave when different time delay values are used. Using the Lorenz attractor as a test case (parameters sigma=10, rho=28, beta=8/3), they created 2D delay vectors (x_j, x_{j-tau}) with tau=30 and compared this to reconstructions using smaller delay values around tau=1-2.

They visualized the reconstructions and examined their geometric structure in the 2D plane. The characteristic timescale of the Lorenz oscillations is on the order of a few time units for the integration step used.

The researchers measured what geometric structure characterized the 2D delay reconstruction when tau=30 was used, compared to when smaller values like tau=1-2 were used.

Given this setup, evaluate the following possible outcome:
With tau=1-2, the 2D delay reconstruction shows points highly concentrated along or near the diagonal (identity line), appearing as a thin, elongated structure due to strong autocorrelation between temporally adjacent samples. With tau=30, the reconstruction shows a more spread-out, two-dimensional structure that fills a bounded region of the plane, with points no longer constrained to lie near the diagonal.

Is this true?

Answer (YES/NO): NO